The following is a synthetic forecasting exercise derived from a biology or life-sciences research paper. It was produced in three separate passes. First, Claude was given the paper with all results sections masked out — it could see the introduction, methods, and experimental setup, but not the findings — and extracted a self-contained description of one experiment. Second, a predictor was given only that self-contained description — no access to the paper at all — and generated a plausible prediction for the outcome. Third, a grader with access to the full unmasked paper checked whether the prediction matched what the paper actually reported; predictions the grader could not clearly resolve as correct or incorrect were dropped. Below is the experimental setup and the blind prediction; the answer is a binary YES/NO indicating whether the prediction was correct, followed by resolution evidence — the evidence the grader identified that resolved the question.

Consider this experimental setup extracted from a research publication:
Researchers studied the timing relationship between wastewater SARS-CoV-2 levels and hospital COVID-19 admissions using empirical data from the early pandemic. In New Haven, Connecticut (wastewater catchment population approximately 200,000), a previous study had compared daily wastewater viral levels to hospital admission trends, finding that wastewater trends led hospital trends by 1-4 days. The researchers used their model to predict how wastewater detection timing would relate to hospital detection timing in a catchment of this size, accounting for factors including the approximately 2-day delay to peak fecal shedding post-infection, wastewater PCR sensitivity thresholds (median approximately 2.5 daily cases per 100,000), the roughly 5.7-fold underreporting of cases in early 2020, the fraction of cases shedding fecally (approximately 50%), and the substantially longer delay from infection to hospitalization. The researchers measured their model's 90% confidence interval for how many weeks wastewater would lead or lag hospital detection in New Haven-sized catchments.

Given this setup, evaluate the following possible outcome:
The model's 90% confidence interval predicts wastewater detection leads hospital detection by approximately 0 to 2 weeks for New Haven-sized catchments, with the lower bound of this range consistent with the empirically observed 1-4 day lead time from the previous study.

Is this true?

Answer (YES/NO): NO